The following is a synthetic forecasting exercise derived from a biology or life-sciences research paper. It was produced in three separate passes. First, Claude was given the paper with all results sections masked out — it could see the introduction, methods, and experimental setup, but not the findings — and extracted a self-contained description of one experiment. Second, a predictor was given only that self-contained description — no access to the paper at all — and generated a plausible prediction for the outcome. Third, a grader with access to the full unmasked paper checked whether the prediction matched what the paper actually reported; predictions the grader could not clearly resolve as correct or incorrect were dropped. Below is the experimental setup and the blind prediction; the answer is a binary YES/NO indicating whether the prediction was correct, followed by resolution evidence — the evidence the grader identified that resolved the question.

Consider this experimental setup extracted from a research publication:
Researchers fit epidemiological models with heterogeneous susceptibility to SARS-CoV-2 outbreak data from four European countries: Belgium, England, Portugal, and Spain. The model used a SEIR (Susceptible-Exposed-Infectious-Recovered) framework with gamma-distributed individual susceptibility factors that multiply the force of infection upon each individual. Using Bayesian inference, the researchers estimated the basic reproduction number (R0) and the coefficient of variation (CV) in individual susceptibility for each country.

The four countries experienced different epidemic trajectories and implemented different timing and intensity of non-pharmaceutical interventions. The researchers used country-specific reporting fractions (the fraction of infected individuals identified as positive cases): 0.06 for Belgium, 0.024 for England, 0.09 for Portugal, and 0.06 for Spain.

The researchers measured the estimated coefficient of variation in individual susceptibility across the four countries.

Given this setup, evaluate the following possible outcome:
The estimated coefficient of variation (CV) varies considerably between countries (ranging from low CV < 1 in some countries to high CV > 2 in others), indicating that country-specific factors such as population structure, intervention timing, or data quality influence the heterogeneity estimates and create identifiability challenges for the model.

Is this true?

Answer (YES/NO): NO